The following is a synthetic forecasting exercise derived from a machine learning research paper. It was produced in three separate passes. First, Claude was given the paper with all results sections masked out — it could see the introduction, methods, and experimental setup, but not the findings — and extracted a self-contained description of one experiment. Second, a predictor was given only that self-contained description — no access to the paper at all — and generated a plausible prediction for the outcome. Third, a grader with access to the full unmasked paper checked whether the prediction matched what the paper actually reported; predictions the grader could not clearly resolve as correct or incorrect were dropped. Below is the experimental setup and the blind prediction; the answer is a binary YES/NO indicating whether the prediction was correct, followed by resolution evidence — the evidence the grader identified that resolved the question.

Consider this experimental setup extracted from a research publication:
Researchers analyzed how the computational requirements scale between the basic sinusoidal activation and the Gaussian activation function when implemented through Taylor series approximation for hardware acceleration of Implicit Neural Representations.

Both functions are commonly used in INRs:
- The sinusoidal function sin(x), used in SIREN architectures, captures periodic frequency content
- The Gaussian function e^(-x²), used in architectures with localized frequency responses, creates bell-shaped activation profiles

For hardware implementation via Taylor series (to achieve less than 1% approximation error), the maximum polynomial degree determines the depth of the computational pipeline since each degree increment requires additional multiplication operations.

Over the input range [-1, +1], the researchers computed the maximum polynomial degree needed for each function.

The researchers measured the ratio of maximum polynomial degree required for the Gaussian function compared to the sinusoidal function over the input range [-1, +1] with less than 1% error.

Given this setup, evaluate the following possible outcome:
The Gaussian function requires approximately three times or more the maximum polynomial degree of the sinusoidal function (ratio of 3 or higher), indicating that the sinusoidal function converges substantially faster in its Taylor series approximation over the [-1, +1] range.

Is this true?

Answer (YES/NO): YES